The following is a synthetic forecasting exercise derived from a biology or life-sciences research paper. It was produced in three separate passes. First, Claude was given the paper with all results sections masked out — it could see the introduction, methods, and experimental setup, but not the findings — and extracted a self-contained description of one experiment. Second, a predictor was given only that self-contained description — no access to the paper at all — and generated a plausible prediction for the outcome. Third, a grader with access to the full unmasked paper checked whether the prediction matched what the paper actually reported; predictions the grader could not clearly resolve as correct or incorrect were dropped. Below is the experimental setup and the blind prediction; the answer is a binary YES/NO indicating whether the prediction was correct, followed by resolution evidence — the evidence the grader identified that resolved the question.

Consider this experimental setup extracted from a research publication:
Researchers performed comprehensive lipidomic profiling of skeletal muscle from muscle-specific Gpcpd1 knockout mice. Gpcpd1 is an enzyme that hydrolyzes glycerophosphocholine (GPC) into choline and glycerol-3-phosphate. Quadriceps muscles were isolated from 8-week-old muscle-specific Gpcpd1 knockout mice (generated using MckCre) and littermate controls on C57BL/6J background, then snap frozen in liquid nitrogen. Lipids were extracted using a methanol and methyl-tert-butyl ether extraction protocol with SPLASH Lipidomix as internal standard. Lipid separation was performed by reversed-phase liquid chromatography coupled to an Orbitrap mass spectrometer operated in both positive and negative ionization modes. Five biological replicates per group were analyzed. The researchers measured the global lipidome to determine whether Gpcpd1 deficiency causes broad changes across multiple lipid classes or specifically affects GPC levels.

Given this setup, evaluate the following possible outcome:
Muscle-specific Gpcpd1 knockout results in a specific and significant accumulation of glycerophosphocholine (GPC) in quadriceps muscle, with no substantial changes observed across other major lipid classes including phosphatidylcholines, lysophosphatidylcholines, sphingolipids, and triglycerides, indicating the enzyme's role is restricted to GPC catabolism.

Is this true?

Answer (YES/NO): YES